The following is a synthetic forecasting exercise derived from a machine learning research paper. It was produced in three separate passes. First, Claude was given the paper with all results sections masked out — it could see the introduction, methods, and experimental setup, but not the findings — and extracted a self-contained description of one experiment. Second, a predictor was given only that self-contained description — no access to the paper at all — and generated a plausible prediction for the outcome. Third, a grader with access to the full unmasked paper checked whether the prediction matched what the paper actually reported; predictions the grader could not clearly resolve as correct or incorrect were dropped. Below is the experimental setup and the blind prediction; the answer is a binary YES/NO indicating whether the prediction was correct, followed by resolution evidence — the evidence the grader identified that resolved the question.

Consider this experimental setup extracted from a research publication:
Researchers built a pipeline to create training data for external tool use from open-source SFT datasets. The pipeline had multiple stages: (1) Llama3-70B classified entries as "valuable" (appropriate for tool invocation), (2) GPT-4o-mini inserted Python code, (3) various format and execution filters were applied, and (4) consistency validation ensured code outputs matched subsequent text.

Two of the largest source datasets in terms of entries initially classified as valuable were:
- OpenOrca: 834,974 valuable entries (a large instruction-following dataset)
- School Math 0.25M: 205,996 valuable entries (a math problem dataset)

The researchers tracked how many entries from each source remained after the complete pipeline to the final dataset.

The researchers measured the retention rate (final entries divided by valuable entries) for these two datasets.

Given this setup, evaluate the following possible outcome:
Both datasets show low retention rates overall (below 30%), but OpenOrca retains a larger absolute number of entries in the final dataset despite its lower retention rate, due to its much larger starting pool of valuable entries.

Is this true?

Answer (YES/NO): NO